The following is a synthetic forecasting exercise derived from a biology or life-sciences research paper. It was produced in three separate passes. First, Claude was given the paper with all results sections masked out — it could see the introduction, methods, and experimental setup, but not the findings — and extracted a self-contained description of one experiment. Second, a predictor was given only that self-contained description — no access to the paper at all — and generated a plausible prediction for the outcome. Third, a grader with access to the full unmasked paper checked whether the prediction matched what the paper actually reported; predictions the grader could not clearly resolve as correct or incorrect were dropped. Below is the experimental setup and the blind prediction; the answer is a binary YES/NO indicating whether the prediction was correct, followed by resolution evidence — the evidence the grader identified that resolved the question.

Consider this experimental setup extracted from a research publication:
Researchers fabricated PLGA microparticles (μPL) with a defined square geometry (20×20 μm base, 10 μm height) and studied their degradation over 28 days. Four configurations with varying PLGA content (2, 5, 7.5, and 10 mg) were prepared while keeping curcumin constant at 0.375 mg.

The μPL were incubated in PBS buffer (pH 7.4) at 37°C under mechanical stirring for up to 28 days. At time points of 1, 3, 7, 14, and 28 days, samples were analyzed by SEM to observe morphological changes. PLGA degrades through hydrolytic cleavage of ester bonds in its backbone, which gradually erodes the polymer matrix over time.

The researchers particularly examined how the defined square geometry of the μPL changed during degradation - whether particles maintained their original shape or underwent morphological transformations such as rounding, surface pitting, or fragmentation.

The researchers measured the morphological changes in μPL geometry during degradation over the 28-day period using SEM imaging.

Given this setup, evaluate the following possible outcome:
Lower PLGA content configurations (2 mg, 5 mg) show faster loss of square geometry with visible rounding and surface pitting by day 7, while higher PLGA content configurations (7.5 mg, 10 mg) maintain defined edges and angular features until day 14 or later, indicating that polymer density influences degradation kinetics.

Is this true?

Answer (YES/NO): NO